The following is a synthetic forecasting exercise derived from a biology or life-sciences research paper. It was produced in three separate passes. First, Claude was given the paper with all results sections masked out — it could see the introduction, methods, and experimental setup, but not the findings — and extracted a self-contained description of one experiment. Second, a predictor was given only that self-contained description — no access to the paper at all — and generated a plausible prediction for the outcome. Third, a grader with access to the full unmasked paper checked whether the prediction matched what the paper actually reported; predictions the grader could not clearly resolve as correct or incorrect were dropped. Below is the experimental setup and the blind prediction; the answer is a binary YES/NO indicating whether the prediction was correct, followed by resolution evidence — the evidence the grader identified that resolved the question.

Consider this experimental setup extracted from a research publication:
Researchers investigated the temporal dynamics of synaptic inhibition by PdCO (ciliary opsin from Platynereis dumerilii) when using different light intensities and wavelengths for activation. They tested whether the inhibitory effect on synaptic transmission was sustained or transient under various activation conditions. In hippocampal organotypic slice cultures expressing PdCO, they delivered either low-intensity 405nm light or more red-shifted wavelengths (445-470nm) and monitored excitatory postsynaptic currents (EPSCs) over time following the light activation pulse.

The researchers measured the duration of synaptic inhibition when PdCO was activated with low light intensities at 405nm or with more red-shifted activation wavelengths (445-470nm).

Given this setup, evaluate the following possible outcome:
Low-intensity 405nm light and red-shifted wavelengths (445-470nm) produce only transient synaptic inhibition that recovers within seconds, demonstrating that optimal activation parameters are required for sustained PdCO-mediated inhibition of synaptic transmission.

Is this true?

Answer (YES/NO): YES